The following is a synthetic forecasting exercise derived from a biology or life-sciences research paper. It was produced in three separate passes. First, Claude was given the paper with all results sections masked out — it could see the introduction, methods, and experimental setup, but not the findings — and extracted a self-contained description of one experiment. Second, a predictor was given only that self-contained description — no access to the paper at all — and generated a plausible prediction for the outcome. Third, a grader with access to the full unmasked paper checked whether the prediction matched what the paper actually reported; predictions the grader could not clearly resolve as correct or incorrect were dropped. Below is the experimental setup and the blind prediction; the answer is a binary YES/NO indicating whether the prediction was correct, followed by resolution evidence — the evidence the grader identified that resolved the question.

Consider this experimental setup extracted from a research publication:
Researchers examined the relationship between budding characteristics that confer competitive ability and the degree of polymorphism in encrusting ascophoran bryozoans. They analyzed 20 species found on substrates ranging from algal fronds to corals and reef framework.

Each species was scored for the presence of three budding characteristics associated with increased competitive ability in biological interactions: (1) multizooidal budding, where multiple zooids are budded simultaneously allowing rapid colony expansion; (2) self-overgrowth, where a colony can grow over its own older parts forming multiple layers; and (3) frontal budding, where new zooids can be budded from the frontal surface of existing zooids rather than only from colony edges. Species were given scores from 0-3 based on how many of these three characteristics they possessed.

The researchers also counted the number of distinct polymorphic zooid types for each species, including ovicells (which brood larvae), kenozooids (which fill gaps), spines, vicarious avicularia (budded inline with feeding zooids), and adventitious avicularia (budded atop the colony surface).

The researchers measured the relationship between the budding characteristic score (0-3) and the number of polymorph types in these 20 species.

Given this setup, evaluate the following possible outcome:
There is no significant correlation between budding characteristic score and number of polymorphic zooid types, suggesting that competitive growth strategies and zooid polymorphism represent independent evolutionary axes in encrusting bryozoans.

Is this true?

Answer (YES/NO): NO